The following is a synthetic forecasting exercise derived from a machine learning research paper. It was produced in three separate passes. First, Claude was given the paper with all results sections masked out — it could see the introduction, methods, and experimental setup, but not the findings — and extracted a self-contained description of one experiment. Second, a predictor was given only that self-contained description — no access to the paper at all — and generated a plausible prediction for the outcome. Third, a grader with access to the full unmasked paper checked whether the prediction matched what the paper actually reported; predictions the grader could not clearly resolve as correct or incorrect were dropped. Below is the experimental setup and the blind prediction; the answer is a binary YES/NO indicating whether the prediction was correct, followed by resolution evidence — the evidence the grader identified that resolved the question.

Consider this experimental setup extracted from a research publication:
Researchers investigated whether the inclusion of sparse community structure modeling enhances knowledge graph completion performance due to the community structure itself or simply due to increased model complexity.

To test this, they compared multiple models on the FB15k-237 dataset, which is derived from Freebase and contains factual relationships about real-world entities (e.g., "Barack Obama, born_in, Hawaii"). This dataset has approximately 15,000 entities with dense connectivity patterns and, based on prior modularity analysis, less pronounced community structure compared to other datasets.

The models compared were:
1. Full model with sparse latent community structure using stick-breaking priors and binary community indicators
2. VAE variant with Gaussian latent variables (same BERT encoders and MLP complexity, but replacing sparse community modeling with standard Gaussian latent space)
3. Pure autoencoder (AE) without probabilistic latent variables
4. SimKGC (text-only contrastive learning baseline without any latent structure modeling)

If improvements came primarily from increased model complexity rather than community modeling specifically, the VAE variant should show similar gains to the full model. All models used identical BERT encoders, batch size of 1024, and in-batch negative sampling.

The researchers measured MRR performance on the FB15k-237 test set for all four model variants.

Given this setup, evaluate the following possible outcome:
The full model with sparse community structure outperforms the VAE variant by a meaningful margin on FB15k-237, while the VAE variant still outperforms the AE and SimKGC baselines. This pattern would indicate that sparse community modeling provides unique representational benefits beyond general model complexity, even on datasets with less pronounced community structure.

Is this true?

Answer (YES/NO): NO